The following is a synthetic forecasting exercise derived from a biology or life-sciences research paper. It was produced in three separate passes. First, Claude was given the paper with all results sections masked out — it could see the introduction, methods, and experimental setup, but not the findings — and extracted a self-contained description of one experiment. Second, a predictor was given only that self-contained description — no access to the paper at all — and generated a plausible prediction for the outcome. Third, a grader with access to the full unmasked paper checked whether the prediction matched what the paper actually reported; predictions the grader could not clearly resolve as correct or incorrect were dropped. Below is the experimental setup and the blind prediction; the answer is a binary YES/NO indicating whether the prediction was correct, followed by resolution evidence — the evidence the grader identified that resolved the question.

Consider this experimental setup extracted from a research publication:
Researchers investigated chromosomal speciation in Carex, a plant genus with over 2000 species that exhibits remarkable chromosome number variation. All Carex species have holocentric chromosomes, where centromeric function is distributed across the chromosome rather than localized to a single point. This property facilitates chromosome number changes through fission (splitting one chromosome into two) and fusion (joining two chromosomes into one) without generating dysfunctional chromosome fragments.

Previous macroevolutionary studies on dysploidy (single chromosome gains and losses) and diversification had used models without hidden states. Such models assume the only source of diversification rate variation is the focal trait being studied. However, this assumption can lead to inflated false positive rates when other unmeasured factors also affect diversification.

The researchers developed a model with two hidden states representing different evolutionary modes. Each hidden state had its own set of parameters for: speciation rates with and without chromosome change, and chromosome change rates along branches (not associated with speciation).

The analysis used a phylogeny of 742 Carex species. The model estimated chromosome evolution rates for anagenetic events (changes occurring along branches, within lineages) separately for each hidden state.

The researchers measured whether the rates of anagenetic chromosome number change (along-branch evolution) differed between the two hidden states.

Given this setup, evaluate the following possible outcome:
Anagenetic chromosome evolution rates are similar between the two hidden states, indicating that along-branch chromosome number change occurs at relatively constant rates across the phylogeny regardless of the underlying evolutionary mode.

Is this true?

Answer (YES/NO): NO